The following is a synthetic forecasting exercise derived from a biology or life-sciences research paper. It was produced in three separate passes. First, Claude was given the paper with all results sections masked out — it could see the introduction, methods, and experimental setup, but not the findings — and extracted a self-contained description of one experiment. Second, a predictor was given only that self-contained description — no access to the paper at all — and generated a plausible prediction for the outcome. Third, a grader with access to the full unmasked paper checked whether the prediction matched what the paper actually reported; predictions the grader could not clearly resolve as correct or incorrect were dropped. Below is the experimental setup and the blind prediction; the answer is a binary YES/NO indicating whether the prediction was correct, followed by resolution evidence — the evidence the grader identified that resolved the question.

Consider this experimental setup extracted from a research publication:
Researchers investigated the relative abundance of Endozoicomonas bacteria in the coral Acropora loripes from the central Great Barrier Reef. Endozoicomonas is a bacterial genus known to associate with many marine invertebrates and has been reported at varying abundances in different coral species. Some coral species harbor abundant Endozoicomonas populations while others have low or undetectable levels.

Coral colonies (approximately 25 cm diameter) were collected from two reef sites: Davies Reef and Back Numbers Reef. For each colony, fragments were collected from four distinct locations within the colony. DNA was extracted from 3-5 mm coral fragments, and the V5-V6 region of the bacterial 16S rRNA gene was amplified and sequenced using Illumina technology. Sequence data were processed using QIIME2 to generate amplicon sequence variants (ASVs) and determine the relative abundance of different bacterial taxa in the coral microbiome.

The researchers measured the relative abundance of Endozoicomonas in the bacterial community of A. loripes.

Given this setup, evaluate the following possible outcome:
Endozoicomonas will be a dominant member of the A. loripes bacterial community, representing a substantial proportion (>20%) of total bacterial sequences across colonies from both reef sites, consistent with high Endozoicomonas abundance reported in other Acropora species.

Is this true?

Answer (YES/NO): YES